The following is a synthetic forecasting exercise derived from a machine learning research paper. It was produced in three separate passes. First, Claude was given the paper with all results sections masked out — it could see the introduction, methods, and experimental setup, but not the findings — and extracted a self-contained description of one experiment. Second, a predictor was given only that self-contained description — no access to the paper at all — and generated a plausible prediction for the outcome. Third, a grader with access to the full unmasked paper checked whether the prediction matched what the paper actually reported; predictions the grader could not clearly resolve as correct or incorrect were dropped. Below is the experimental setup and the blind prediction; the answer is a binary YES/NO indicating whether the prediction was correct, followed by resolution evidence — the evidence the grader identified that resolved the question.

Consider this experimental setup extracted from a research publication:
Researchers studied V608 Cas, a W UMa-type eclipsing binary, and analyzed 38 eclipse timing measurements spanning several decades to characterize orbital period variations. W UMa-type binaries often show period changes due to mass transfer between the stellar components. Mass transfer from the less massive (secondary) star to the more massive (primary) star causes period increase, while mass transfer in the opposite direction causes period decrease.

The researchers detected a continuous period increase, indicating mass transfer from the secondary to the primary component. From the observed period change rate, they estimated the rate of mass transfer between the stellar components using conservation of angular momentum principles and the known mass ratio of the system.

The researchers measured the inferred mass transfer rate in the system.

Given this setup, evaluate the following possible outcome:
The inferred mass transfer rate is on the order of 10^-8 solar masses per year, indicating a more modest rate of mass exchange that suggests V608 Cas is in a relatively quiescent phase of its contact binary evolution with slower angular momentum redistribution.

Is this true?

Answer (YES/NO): NO